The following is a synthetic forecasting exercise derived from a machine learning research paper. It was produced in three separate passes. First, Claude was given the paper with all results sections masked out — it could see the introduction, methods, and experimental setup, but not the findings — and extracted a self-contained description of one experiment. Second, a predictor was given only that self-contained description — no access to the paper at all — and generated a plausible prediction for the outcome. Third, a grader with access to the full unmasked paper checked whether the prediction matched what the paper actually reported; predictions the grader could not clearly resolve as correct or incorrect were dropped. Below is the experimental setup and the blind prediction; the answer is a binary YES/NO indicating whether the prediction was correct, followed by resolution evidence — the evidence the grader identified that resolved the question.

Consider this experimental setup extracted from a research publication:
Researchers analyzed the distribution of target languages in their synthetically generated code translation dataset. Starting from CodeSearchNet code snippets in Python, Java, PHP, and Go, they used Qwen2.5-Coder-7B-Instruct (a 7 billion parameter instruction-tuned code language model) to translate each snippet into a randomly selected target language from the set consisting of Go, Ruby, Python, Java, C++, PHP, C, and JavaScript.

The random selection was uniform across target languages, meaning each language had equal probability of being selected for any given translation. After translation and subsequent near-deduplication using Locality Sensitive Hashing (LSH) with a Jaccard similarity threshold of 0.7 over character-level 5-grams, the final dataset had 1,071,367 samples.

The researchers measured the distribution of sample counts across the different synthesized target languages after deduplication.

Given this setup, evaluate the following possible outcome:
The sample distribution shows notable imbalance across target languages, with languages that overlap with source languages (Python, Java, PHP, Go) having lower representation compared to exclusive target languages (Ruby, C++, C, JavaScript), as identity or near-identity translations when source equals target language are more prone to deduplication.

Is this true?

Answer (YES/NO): YES